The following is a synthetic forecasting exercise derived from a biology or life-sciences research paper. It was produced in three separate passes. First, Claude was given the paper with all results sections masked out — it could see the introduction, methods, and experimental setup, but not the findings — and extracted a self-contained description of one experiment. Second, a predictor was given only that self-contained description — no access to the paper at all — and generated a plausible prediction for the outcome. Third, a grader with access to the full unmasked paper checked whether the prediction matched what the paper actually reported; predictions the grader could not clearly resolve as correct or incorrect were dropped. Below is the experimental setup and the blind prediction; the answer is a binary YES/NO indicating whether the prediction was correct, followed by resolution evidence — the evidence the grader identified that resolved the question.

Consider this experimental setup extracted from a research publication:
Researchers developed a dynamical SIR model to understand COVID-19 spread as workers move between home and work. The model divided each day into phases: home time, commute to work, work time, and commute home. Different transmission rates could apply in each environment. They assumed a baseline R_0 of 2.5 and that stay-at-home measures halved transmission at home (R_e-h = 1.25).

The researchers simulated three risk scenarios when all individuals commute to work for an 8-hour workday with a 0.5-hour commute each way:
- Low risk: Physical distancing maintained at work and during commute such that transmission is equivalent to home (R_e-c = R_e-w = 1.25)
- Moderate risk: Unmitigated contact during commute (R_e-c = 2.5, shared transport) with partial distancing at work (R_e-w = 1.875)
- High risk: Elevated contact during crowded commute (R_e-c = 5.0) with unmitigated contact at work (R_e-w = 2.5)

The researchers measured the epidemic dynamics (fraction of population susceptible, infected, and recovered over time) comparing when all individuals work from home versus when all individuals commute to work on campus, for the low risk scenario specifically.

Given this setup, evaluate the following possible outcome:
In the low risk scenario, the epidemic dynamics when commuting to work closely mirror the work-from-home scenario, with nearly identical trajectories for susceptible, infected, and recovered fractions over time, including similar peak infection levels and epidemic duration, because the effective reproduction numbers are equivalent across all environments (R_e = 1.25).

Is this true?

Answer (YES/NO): YES